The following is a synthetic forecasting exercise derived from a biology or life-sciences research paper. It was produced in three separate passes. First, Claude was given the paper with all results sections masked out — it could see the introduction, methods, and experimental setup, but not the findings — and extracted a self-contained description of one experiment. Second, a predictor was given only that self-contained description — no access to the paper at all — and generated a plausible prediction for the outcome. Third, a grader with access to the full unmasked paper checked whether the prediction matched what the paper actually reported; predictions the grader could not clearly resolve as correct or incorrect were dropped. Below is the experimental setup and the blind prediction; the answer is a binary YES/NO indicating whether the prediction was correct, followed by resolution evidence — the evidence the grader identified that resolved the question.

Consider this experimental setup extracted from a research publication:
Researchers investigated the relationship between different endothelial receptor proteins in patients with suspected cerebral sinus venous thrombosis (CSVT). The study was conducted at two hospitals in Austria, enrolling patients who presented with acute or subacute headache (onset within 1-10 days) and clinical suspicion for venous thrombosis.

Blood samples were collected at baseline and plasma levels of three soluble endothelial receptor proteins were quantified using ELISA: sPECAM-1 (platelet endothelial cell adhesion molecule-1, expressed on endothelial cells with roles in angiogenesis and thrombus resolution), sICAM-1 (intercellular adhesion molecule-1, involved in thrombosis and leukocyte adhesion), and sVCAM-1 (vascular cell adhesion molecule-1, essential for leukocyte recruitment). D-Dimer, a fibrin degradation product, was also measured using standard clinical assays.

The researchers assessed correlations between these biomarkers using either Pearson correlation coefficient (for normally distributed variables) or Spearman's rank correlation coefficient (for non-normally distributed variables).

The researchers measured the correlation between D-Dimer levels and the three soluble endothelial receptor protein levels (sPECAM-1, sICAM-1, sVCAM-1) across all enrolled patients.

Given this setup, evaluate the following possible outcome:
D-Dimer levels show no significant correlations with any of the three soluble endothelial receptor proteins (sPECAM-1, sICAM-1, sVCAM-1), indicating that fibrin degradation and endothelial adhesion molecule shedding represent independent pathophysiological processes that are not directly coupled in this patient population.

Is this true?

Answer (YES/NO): NO